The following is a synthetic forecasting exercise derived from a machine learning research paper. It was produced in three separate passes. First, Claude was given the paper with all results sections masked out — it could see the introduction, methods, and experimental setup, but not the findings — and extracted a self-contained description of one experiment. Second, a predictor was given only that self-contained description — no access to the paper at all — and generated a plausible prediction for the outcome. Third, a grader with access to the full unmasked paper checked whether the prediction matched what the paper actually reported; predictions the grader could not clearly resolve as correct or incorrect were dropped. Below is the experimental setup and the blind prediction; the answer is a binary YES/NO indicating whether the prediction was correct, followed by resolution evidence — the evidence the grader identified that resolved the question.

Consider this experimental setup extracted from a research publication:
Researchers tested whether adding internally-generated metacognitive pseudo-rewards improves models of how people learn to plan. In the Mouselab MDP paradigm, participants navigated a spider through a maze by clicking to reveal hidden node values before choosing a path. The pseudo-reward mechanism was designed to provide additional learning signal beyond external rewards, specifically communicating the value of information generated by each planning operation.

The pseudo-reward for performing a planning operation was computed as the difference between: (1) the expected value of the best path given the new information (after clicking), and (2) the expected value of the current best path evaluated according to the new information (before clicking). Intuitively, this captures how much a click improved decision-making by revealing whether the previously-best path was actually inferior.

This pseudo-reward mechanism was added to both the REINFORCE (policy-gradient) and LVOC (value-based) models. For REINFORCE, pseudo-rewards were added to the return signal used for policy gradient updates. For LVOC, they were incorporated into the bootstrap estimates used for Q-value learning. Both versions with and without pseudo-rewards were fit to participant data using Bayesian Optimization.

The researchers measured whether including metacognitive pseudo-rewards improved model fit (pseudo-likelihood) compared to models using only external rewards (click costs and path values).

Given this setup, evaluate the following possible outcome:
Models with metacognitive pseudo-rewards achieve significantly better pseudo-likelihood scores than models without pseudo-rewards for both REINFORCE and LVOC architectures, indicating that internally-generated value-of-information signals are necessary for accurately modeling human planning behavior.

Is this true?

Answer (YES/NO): NO